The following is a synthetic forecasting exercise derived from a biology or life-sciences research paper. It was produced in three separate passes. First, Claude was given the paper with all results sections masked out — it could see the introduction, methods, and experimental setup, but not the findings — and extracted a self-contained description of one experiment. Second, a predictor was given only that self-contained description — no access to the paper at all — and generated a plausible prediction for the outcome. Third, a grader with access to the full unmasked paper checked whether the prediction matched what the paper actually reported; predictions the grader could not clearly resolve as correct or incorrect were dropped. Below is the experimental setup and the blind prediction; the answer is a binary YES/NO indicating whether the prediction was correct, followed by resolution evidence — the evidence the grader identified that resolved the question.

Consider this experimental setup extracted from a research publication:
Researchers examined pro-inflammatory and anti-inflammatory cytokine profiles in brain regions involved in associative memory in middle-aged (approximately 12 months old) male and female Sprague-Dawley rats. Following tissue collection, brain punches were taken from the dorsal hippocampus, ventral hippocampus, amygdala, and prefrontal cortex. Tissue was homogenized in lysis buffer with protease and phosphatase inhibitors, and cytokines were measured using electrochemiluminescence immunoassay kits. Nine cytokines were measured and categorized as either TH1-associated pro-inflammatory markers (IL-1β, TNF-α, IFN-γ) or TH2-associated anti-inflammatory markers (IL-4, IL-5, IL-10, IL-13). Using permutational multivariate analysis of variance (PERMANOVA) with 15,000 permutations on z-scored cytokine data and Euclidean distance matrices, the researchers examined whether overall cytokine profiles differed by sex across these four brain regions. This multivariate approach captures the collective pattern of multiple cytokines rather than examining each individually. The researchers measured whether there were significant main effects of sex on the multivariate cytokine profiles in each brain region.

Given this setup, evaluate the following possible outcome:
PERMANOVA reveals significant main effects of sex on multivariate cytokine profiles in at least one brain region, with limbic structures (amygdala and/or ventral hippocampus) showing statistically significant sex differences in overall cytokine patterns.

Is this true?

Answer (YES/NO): YES